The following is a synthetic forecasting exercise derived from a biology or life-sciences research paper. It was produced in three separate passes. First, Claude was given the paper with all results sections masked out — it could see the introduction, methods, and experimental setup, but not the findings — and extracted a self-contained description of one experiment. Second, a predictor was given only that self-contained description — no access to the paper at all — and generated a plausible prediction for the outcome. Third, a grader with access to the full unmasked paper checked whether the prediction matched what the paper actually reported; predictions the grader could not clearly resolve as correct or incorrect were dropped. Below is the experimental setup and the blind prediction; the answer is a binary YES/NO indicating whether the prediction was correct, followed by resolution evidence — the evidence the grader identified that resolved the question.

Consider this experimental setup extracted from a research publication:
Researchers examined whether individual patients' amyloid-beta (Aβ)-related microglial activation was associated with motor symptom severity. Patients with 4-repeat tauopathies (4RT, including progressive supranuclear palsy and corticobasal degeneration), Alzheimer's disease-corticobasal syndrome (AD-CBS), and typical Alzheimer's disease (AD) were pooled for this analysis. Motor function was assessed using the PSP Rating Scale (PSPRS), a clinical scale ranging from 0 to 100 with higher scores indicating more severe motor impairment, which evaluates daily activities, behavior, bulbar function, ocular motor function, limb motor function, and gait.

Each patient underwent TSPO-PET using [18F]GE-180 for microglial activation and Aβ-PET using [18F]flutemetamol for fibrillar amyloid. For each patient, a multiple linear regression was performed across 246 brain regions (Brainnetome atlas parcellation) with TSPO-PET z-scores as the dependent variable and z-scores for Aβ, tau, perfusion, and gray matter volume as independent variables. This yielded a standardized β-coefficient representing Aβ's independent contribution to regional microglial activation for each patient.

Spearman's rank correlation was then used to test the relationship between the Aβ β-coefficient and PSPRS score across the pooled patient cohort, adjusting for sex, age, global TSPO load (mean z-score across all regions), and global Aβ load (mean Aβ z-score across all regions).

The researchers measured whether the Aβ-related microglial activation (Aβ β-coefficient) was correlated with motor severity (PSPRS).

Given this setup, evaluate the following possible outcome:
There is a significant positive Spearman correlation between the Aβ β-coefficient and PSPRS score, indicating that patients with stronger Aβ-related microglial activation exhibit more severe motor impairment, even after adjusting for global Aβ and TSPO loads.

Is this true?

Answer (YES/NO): NO